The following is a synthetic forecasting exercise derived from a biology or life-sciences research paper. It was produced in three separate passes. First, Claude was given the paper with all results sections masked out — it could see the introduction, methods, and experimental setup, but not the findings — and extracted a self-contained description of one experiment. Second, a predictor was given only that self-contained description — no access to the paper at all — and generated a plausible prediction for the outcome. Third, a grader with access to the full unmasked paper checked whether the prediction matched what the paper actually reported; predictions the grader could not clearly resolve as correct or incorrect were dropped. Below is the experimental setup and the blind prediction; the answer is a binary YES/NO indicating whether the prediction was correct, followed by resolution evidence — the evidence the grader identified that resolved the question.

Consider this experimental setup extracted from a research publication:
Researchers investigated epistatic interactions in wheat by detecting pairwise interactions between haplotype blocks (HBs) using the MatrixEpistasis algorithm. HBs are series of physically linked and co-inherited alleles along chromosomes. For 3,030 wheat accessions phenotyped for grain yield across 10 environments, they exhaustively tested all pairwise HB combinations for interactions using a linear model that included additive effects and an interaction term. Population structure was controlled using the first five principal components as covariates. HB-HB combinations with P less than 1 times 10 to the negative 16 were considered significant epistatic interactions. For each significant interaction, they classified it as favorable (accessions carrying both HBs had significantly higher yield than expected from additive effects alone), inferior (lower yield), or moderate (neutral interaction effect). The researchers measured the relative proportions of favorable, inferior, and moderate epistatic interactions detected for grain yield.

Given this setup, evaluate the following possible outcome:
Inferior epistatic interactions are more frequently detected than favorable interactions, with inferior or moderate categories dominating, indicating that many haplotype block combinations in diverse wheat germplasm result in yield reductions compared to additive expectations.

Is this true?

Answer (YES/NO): NO